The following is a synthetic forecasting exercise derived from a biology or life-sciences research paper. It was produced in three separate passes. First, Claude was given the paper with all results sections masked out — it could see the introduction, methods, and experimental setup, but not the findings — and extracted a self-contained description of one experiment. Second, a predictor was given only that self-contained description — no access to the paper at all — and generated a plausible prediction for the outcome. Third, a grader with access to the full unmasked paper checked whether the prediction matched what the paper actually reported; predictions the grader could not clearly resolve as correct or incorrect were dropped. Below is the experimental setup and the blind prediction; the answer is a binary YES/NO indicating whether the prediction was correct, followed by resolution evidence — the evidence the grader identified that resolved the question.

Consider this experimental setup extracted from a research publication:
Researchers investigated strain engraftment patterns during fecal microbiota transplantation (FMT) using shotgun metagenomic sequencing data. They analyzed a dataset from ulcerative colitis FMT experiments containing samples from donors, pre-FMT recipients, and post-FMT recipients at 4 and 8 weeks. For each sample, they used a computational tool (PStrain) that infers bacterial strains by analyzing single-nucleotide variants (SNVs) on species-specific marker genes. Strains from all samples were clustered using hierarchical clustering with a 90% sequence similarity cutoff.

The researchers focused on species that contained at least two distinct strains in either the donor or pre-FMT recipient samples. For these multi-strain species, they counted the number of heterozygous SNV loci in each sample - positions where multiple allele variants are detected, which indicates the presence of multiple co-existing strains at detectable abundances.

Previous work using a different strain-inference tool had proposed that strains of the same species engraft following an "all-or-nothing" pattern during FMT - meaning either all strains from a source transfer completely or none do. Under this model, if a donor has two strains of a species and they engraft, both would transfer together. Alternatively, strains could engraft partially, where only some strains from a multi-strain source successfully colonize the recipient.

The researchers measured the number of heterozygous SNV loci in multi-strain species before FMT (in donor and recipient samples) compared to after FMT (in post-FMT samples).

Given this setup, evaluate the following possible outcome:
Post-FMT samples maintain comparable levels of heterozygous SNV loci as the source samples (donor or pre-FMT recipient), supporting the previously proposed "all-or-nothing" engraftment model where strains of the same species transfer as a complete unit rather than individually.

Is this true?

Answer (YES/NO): NO